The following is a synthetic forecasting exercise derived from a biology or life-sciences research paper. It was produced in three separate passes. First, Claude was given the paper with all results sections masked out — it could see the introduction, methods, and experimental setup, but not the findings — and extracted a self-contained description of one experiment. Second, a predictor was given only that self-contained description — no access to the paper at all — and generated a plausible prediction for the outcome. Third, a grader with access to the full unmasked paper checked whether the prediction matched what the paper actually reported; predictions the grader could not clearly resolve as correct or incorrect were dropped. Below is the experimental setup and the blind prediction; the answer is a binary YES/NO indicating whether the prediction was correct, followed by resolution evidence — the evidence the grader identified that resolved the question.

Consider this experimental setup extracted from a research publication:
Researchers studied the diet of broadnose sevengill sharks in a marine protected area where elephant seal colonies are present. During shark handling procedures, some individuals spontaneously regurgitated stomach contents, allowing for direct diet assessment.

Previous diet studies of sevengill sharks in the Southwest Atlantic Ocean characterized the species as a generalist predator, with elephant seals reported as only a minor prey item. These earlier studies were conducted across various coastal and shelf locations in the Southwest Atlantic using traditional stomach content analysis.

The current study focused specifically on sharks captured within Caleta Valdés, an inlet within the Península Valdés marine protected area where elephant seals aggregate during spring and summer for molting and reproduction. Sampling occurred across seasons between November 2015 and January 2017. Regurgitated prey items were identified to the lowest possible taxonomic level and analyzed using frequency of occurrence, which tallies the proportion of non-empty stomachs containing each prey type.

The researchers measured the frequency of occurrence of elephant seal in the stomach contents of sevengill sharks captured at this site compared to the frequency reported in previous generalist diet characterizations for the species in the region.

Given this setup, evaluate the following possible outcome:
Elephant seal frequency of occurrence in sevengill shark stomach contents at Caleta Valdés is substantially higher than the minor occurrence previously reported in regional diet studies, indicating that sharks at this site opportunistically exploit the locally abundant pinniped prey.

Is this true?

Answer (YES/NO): YES